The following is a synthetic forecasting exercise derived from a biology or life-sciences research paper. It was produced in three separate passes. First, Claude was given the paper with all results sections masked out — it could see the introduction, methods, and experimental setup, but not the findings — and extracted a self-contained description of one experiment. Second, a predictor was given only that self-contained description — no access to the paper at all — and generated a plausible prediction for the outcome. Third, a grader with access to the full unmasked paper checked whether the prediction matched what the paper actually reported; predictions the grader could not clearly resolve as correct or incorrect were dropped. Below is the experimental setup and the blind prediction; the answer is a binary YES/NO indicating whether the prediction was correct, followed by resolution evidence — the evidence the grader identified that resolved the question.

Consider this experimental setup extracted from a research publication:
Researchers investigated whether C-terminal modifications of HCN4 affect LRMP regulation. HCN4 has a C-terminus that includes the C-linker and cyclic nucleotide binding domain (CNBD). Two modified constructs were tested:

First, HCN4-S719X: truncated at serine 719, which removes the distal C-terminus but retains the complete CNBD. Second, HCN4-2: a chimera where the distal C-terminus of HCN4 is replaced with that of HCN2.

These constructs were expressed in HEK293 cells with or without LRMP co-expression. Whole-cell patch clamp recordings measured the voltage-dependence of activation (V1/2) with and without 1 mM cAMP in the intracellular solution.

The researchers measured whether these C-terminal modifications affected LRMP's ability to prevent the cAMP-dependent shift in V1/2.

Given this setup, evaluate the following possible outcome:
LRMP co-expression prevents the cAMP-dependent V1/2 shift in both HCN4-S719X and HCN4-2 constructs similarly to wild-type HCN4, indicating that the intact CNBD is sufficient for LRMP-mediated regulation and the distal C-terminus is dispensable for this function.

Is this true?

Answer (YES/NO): NO